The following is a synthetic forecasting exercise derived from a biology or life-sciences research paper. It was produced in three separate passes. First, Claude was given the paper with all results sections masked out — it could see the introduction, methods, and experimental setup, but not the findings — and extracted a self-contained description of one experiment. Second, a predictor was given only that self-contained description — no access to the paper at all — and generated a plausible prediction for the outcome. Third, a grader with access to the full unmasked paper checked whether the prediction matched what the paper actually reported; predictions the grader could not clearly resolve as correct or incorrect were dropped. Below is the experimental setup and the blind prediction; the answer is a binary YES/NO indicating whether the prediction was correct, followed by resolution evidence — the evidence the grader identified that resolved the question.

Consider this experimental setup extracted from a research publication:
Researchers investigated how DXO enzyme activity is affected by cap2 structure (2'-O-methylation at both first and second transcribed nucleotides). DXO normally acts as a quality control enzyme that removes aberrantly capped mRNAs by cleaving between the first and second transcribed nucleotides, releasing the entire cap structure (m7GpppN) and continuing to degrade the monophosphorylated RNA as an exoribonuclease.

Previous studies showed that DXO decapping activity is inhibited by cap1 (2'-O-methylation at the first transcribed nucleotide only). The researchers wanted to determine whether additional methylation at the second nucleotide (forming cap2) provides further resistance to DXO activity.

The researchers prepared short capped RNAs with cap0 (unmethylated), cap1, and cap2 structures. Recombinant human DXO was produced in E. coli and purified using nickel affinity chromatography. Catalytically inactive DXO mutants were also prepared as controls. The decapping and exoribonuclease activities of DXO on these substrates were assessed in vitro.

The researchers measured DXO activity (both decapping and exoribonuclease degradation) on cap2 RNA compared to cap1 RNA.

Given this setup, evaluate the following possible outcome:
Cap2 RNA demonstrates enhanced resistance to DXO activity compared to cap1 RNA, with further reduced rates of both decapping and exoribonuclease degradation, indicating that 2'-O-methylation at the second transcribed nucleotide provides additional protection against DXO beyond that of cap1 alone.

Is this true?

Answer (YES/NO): YES